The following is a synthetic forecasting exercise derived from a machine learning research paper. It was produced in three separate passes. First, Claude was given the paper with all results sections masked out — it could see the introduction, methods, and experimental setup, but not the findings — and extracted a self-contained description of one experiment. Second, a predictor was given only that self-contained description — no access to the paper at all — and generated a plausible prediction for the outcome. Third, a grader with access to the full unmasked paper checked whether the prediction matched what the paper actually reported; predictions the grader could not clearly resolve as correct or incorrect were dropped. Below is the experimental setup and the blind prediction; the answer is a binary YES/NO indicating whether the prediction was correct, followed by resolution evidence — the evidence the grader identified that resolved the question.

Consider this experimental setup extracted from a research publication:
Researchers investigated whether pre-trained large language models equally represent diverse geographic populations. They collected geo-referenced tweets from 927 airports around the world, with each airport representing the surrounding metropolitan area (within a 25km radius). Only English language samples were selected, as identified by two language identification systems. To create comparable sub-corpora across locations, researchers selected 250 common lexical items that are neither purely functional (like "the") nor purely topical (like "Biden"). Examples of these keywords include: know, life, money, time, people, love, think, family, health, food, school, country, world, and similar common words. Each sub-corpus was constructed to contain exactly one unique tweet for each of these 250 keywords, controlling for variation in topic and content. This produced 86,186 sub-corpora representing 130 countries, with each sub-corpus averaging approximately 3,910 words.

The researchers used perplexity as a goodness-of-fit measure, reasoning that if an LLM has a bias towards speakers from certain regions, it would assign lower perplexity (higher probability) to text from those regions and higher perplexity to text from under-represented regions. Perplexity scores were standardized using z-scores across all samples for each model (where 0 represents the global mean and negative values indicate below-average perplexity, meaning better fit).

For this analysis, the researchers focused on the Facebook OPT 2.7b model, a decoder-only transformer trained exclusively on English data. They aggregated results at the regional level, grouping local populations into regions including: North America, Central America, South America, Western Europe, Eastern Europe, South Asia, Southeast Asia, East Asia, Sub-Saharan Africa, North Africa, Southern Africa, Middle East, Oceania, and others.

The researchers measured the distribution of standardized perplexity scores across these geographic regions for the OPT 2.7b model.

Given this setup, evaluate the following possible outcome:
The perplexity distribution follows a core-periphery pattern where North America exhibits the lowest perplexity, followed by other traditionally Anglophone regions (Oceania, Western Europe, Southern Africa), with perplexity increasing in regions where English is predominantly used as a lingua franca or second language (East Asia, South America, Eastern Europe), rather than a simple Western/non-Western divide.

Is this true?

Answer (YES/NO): NO